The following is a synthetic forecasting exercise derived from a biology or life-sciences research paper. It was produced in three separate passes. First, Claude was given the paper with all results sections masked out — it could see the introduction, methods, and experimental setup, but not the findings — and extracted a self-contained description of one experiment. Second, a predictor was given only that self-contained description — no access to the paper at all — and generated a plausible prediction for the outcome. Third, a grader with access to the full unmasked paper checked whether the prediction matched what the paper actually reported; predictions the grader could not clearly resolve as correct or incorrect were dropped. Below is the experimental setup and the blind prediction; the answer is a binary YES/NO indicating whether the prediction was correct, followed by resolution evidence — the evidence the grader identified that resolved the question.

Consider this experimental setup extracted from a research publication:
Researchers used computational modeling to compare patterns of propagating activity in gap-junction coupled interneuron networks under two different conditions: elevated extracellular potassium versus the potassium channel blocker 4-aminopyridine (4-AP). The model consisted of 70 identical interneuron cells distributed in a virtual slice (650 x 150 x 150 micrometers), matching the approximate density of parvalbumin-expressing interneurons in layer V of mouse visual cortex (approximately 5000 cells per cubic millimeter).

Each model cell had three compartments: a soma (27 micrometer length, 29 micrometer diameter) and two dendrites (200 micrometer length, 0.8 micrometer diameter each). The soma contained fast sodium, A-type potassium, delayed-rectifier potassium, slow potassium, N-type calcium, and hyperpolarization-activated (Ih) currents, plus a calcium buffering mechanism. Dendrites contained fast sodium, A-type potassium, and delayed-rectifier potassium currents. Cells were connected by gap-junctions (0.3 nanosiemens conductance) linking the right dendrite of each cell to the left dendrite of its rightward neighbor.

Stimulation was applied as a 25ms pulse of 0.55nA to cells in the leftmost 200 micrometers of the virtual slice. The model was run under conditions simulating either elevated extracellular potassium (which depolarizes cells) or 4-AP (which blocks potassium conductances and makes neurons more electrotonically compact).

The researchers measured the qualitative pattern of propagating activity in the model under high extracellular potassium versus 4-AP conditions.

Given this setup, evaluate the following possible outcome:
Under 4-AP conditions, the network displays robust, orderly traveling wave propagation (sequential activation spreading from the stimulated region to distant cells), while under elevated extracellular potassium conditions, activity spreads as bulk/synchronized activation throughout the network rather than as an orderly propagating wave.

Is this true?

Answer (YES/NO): NO